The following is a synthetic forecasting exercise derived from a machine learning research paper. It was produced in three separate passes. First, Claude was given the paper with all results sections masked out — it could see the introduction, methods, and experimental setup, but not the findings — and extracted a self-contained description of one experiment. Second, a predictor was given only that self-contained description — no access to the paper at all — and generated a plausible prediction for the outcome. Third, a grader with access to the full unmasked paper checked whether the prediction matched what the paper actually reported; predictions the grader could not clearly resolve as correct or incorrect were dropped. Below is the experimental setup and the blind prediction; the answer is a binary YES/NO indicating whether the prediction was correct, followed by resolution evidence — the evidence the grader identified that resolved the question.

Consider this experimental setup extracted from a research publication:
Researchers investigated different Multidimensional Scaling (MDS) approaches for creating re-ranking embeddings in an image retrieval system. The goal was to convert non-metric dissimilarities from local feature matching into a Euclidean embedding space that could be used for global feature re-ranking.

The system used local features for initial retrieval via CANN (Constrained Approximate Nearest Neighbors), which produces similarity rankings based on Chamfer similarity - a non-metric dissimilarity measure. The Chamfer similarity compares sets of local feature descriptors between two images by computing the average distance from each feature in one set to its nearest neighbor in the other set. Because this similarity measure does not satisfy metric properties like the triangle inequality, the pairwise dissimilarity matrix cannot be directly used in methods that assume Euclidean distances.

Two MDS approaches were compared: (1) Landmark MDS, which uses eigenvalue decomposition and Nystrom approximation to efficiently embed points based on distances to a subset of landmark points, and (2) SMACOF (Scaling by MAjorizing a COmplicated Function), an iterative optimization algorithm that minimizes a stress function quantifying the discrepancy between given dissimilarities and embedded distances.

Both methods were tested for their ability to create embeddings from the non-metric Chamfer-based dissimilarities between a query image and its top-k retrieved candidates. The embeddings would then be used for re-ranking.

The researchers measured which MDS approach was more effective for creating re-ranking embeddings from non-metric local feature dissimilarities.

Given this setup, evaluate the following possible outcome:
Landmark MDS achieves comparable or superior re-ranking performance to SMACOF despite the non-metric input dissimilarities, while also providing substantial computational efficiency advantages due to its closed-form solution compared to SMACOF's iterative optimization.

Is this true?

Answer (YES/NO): NO